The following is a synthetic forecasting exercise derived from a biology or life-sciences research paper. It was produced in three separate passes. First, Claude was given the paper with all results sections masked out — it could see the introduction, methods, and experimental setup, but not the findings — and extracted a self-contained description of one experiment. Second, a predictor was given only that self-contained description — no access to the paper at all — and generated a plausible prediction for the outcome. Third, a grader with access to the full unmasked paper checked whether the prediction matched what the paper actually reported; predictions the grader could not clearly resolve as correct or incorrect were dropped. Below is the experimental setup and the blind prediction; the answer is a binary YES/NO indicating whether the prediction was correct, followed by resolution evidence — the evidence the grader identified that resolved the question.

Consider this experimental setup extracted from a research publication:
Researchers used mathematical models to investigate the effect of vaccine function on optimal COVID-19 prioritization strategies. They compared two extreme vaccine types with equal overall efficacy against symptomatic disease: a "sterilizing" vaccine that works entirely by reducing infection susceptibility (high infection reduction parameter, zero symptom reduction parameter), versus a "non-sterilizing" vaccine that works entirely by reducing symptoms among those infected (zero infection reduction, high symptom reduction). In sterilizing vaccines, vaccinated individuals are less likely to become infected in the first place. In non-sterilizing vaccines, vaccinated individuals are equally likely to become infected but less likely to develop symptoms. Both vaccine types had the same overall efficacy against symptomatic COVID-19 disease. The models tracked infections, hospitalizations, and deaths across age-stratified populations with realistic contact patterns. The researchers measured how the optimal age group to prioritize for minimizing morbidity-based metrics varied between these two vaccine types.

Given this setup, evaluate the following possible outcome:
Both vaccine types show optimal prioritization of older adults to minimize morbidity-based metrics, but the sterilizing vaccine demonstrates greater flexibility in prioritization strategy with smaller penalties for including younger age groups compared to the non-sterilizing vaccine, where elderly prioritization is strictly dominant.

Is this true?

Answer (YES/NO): NO